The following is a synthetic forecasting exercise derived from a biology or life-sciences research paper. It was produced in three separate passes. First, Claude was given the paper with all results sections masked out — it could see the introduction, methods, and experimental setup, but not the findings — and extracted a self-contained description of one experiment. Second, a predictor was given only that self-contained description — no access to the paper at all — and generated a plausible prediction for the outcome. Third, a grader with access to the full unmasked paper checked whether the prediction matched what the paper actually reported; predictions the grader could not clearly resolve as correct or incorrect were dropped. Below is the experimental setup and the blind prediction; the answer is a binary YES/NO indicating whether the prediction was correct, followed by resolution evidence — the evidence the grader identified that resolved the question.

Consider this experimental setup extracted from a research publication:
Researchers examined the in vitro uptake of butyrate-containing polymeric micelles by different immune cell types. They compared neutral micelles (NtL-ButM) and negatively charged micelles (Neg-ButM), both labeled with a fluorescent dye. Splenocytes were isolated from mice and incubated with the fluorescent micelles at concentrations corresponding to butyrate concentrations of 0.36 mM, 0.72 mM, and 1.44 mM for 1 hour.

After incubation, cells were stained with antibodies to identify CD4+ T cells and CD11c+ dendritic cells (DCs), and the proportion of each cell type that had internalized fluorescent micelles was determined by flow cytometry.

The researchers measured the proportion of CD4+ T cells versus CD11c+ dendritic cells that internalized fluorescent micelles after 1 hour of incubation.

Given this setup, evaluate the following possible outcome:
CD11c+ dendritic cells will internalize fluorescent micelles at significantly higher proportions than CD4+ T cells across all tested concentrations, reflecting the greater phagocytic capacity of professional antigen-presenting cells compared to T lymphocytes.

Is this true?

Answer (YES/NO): YES